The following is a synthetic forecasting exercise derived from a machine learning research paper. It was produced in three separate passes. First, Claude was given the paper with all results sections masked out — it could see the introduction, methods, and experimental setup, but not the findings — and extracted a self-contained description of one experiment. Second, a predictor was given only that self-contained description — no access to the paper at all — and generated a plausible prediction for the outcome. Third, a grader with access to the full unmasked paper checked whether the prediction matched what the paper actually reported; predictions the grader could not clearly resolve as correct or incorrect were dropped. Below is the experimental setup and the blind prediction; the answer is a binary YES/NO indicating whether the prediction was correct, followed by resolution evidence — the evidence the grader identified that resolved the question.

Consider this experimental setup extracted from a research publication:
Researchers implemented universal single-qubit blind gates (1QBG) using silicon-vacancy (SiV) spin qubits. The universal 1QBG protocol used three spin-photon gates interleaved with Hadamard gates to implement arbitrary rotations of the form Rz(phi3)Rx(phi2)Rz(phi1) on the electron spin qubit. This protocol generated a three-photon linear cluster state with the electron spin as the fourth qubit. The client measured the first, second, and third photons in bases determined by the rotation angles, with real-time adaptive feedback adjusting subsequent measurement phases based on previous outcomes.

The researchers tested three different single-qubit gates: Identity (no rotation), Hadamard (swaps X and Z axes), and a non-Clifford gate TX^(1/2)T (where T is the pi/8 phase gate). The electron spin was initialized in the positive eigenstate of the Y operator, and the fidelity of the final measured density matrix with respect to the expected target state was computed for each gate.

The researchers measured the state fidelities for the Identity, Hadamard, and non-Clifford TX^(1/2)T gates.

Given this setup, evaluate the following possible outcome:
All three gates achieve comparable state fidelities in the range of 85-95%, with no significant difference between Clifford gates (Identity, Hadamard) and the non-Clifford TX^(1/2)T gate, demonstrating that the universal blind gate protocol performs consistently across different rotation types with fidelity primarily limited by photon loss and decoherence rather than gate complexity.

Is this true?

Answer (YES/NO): NO